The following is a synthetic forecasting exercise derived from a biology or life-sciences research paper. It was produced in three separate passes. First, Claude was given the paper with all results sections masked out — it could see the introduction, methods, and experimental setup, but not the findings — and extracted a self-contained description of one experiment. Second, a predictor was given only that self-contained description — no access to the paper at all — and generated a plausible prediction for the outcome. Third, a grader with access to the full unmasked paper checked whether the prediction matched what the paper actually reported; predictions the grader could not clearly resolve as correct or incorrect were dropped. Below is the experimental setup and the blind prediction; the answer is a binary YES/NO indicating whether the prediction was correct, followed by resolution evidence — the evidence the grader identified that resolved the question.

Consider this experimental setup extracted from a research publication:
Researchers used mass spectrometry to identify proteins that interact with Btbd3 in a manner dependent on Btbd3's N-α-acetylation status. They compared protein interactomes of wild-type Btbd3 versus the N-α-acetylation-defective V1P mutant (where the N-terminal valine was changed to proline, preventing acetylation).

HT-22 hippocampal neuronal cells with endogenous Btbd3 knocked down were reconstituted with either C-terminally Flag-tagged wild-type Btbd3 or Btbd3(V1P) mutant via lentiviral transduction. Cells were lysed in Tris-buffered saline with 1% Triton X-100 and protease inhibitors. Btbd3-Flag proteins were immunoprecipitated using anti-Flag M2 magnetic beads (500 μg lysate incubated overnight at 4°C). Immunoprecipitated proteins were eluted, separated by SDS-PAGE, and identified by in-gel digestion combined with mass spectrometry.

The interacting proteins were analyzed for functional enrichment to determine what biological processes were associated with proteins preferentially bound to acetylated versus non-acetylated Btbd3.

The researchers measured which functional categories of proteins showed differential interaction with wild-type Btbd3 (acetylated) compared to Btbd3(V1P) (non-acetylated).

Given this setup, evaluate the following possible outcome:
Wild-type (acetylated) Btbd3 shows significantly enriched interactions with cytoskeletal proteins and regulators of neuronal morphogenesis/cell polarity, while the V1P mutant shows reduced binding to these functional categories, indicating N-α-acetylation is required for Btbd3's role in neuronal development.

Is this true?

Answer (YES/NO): YES